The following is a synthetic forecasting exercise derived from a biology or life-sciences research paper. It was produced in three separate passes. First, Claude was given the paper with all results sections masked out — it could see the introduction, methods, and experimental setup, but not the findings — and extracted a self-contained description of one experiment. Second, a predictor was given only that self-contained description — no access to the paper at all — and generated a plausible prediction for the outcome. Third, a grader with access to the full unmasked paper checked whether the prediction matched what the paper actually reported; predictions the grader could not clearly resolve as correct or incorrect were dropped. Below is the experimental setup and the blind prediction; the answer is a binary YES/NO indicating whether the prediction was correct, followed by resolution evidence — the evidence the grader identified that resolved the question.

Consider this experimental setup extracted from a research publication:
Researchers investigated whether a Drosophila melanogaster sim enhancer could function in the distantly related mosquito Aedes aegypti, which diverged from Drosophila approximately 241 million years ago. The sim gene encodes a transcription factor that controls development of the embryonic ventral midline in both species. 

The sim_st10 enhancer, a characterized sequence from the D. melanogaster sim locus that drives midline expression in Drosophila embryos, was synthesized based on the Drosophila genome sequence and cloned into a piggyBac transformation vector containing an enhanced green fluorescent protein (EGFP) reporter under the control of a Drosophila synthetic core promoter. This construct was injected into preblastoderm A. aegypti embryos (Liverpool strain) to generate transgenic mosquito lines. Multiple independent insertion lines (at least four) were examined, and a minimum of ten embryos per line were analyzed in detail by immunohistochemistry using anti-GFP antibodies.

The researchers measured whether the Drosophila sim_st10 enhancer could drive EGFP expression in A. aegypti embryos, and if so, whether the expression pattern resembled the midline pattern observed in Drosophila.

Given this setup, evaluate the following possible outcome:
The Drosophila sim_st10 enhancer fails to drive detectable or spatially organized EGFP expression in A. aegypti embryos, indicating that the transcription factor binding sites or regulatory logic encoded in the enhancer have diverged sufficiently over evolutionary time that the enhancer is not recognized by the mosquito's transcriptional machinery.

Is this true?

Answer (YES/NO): NO